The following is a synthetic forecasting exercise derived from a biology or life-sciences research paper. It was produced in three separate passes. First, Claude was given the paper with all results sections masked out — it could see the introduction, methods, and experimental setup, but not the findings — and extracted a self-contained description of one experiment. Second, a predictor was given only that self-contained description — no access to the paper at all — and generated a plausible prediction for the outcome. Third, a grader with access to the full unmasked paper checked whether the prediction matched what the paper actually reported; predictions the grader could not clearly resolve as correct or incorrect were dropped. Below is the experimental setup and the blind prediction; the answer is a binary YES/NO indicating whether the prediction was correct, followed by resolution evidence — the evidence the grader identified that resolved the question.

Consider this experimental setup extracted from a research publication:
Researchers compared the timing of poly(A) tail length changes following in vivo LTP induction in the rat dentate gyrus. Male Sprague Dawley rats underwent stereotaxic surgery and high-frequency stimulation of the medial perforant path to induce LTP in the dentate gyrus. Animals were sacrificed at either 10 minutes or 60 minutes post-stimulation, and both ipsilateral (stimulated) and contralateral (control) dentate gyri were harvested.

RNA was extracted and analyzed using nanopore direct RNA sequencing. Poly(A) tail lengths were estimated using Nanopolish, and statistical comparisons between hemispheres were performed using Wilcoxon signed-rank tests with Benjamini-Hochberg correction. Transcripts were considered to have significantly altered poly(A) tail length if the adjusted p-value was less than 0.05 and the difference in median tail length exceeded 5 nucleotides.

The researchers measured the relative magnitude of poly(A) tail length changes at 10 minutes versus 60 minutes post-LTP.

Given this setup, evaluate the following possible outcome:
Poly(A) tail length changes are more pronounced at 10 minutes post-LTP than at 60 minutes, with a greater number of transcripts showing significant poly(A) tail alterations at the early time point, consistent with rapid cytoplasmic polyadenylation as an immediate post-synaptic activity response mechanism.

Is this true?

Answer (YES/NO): NO